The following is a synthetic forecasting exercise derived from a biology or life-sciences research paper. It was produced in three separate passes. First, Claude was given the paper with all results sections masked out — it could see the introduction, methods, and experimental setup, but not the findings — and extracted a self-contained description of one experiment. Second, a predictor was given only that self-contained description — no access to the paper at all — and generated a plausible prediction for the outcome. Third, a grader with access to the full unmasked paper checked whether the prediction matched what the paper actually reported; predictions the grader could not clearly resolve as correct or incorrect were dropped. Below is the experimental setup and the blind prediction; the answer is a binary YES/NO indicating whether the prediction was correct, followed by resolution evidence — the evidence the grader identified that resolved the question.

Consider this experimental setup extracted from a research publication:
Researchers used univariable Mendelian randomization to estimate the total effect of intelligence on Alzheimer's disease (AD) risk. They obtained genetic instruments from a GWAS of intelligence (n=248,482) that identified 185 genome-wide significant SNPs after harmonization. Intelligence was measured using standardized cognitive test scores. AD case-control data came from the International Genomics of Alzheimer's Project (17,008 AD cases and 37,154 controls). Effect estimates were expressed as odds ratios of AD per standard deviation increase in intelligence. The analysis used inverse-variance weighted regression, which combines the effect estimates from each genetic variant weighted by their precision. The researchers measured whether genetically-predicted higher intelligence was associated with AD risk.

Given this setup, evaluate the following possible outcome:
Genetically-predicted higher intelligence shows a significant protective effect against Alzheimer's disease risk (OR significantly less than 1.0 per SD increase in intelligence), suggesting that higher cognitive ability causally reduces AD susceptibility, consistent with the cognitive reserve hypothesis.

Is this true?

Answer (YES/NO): YES